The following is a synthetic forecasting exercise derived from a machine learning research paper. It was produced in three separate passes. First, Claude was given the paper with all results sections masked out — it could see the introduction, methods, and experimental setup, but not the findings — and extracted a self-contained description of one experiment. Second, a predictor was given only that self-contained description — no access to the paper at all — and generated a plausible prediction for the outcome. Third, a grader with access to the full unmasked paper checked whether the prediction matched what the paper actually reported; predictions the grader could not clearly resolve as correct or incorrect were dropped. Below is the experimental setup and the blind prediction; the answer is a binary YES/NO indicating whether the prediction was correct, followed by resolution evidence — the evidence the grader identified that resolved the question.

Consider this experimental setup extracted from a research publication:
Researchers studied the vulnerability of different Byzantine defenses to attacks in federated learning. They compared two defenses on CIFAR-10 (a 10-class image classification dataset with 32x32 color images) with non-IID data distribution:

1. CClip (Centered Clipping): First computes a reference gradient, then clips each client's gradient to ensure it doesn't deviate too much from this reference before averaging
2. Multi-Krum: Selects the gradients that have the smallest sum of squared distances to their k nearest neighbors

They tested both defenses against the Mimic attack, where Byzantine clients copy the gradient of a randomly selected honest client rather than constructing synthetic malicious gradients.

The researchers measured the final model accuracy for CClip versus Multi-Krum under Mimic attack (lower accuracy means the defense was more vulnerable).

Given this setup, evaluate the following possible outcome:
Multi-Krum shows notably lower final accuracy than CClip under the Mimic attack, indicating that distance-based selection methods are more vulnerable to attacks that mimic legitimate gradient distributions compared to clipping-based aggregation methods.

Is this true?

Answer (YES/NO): NO